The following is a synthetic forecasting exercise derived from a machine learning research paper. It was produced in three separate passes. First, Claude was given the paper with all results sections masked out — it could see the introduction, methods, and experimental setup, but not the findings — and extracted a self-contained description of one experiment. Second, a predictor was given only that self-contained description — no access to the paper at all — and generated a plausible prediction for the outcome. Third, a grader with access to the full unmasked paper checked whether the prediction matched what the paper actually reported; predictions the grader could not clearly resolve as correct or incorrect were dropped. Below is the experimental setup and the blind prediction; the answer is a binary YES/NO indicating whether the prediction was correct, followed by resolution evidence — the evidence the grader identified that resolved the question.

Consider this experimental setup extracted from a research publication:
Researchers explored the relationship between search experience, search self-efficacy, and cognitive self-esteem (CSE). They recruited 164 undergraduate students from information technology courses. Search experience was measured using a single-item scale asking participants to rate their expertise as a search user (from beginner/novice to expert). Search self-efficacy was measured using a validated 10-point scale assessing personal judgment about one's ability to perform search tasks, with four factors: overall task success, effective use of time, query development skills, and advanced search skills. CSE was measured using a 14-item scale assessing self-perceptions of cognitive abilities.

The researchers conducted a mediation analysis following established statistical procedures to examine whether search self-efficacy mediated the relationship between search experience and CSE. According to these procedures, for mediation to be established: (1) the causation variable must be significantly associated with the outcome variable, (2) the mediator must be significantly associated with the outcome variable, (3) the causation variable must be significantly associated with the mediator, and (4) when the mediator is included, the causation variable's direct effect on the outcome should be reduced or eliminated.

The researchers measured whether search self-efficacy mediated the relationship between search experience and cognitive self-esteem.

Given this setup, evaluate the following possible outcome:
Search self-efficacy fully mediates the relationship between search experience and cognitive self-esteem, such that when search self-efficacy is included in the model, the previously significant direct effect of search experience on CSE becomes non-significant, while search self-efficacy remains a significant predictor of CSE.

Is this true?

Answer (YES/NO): YES